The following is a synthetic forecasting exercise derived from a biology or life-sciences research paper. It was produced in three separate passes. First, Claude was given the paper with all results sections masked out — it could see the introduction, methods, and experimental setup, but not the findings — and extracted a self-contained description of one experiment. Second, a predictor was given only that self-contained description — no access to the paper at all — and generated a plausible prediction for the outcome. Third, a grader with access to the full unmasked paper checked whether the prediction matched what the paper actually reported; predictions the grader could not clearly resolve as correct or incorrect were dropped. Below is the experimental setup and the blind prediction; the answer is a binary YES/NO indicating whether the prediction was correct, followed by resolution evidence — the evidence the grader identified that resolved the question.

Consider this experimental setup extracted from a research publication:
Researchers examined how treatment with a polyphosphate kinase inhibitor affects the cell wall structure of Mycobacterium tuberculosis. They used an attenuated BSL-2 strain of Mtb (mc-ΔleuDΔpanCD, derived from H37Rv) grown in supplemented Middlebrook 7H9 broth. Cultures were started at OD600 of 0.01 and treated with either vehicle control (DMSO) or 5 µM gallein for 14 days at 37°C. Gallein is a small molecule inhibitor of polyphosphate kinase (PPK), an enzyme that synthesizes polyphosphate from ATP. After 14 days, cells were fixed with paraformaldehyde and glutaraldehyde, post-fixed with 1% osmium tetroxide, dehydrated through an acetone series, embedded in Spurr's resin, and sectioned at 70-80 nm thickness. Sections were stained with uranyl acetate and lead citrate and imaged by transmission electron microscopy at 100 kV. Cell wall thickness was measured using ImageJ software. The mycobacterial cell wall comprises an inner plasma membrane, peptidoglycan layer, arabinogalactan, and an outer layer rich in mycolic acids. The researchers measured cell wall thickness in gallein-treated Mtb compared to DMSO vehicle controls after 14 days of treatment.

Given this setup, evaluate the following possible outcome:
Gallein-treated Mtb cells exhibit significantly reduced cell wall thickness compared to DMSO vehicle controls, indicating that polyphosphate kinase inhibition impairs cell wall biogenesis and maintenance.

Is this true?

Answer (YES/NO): NO